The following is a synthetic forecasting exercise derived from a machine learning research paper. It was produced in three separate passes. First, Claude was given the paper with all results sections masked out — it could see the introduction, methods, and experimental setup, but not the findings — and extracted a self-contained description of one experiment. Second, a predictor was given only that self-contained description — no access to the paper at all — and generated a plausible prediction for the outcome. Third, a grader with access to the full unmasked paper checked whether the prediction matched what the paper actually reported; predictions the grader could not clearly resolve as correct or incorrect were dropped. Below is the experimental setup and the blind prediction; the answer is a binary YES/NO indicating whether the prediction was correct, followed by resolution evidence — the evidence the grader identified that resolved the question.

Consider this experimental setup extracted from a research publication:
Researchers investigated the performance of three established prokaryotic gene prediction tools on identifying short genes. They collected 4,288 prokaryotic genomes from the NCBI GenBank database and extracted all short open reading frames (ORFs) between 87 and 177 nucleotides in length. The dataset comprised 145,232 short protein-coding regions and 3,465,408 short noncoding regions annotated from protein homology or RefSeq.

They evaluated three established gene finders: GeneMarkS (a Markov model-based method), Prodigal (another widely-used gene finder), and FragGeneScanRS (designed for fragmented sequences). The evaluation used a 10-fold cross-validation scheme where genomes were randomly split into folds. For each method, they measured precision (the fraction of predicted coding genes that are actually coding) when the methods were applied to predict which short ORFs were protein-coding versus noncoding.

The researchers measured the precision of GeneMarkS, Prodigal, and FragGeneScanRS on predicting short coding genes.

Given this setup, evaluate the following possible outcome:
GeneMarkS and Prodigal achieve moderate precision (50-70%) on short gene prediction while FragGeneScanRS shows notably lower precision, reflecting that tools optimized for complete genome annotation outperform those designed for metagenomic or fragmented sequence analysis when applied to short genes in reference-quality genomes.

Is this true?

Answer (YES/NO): NO